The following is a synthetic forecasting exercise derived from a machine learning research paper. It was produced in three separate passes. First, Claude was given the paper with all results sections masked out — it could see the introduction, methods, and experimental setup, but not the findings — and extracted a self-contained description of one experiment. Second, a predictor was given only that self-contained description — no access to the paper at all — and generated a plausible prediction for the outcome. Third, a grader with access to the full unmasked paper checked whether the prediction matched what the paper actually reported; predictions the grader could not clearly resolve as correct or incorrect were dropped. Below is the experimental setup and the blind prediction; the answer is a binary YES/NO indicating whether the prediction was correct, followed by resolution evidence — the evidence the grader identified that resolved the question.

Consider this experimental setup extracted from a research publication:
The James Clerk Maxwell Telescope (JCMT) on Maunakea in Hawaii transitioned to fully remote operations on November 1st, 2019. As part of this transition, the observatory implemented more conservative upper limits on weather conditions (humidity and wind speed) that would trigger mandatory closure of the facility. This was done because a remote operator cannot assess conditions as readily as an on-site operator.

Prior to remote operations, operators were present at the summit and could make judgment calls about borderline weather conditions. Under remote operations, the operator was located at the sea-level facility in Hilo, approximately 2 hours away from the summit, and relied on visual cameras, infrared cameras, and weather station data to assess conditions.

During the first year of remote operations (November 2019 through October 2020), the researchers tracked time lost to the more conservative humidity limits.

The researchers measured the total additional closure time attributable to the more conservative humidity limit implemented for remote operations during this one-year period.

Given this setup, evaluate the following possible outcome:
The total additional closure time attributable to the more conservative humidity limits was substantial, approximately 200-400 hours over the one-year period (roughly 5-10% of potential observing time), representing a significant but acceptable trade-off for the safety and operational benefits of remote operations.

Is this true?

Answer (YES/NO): NO